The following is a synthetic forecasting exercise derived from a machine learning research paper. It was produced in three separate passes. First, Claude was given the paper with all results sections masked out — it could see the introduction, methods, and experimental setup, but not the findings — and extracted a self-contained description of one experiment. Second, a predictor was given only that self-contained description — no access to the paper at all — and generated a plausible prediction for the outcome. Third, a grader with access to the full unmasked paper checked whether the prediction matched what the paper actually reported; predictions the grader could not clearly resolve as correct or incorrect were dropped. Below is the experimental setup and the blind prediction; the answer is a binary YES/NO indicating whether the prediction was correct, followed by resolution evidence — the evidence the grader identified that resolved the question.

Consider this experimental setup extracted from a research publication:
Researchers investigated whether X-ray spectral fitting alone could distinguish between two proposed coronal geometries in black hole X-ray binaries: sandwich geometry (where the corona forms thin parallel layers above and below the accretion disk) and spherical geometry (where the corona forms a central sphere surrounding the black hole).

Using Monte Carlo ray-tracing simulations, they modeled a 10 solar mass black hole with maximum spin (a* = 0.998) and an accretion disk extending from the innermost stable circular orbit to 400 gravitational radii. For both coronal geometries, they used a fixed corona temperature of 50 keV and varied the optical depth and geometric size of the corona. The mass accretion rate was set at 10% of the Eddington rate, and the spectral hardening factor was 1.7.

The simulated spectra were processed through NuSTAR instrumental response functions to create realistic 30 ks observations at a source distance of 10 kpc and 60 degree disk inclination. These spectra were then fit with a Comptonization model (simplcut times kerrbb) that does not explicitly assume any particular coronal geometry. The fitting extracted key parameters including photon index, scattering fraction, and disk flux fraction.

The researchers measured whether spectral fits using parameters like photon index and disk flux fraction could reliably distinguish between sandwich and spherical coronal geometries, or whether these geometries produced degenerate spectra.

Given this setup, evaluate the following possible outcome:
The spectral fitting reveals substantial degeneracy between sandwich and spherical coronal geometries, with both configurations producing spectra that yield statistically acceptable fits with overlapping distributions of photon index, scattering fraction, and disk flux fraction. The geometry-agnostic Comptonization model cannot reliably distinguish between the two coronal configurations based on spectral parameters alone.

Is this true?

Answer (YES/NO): YES